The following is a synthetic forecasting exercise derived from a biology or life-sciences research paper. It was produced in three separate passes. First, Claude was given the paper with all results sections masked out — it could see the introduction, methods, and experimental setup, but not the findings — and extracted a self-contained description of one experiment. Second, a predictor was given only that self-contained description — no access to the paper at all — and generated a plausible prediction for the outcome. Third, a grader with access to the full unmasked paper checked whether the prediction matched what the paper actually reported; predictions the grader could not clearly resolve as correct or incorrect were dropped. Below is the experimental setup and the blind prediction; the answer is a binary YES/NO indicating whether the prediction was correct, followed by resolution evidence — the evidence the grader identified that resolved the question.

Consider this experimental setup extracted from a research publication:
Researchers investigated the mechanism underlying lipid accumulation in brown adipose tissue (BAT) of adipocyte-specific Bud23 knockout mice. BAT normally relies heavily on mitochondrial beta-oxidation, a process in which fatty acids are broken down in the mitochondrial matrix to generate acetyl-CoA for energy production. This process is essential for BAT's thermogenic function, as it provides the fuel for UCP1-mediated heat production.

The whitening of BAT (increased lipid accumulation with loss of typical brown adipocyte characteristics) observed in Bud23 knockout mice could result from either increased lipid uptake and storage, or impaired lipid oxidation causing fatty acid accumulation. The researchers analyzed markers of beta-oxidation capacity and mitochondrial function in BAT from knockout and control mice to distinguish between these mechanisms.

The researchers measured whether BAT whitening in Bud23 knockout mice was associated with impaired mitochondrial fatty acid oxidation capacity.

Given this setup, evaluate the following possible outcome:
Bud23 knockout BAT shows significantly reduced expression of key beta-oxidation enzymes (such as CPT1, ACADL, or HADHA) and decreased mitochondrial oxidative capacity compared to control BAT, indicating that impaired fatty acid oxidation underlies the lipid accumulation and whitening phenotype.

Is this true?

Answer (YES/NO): NO